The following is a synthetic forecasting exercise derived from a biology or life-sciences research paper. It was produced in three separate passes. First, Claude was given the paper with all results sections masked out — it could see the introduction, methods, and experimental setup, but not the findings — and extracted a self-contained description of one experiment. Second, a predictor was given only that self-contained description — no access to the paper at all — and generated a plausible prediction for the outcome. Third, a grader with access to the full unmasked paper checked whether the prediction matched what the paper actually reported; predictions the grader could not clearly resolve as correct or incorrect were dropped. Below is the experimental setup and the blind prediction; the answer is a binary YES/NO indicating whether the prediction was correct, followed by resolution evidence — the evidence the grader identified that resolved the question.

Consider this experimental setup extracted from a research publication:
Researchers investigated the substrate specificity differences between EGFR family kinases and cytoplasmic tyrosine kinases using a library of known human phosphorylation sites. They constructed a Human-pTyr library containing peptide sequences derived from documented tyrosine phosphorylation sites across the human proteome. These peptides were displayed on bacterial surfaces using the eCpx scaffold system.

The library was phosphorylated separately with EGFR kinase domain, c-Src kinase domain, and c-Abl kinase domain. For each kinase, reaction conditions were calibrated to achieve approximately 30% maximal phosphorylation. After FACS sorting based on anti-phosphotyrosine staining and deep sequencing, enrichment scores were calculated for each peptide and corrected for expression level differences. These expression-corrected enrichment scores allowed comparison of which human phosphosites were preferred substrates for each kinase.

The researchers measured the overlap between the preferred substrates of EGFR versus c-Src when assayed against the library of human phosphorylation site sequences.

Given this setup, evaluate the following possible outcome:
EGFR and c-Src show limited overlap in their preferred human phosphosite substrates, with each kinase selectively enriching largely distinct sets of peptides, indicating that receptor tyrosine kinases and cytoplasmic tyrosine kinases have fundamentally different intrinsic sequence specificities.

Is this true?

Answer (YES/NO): YES